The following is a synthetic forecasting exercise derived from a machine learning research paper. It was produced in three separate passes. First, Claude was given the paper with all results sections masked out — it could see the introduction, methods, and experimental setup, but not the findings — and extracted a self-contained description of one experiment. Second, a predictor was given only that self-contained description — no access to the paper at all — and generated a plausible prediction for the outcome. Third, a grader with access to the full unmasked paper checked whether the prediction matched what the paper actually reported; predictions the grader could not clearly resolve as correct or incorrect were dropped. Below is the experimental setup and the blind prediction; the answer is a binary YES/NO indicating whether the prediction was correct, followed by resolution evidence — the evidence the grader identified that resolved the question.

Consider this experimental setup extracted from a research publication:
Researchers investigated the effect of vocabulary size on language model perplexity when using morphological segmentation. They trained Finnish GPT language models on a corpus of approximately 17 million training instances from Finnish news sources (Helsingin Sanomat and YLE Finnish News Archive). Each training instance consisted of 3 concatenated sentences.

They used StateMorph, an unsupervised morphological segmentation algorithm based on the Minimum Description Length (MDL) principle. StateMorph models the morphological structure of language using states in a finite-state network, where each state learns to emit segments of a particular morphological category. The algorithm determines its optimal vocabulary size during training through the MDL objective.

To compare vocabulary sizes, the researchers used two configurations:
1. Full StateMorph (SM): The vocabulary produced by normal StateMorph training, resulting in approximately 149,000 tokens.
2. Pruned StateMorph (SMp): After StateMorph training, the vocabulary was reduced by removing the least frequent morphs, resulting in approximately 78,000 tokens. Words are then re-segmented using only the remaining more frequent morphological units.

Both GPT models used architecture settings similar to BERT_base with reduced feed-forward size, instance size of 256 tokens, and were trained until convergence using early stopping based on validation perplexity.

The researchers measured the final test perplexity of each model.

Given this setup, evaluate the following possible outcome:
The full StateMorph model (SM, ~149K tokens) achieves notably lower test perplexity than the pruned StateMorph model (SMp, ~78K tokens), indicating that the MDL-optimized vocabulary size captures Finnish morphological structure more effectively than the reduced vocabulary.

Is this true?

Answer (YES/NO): NO